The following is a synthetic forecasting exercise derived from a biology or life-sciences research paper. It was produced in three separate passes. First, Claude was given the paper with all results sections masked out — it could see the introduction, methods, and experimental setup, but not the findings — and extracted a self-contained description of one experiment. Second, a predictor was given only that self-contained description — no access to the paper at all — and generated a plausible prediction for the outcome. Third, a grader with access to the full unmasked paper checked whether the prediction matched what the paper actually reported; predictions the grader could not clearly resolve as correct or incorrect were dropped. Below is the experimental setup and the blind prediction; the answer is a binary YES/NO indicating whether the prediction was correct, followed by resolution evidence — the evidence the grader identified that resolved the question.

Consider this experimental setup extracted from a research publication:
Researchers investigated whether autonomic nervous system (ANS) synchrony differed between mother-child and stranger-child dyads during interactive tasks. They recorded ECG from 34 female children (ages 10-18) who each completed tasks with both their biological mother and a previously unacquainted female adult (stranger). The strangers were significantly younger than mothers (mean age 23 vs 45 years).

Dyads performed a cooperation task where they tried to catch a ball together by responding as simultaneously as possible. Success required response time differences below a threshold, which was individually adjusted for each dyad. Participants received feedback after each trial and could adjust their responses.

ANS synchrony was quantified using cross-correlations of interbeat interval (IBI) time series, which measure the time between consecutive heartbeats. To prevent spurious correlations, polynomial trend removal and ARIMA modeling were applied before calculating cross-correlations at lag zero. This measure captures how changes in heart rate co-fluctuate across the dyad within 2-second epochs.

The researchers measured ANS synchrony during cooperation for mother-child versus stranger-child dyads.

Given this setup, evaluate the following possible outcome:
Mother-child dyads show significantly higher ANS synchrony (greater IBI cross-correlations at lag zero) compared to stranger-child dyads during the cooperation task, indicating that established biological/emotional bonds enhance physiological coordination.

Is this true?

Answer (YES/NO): NO